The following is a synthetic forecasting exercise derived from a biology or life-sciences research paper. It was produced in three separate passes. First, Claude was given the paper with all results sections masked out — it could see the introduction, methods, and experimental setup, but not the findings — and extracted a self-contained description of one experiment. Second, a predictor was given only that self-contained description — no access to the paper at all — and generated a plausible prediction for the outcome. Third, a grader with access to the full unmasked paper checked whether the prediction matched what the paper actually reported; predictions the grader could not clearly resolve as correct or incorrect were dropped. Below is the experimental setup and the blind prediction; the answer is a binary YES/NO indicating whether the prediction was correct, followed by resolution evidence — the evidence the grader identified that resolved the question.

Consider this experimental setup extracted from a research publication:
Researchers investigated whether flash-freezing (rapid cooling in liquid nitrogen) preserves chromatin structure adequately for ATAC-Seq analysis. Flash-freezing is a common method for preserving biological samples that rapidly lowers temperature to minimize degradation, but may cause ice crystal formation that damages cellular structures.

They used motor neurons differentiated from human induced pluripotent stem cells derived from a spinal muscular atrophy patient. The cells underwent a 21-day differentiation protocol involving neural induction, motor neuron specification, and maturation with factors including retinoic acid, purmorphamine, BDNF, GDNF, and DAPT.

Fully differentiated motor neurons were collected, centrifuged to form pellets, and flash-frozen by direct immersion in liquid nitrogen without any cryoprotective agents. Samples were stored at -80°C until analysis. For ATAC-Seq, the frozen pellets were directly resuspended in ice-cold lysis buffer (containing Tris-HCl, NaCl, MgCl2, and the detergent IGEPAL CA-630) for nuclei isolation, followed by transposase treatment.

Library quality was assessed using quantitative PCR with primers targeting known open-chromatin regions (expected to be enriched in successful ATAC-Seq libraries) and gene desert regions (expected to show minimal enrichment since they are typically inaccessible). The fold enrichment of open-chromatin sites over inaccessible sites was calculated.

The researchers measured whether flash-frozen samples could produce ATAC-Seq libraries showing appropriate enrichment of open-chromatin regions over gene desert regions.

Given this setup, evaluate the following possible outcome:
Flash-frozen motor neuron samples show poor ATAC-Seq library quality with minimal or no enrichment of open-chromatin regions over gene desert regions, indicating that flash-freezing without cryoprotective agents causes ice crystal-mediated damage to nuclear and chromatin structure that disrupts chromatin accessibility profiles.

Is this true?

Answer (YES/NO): YES